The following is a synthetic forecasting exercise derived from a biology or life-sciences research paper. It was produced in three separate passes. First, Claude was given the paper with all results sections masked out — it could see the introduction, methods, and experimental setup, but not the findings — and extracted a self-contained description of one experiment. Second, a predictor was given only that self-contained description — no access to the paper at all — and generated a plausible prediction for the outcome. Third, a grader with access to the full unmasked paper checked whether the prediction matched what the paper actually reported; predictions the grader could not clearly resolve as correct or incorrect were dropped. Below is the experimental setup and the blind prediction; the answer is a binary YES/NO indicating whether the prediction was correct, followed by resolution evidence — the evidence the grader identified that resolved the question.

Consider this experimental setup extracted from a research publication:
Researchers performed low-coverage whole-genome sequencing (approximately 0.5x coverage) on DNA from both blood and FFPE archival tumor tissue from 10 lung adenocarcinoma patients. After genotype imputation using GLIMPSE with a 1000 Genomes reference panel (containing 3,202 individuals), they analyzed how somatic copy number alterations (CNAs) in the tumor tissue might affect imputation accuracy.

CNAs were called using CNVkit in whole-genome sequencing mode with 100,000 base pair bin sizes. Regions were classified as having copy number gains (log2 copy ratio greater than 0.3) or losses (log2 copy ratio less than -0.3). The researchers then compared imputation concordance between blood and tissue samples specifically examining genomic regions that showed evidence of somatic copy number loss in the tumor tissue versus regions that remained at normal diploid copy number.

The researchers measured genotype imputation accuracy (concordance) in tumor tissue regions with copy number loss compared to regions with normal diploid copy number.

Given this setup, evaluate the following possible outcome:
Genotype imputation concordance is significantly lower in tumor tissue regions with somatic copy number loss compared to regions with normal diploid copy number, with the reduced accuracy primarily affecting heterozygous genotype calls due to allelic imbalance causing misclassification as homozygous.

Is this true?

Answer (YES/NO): YES